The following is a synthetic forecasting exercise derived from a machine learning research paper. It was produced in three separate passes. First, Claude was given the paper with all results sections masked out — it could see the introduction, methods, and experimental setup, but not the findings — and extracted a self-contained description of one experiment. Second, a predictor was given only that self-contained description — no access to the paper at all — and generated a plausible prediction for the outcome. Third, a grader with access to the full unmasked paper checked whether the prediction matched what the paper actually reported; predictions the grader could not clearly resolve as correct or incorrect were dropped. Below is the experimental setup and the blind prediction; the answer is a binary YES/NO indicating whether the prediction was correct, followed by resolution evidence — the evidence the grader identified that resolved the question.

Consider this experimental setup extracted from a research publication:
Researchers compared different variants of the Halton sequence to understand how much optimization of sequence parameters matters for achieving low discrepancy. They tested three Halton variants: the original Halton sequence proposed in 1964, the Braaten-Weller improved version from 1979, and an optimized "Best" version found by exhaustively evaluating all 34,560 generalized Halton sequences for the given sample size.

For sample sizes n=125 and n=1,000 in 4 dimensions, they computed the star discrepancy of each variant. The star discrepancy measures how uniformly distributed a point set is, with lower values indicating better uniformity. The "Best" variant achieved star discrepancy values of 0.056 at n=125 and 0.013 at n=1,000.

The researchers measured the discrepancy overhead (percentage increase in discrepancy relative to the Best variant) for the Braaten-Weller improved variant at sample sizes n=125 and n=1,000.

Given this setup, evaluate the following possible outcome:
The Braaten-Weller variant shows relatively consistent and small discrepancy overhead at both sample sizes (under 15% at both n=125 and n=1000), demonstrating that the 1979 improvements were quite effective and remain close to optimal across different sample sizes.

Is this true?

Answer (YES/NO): NO